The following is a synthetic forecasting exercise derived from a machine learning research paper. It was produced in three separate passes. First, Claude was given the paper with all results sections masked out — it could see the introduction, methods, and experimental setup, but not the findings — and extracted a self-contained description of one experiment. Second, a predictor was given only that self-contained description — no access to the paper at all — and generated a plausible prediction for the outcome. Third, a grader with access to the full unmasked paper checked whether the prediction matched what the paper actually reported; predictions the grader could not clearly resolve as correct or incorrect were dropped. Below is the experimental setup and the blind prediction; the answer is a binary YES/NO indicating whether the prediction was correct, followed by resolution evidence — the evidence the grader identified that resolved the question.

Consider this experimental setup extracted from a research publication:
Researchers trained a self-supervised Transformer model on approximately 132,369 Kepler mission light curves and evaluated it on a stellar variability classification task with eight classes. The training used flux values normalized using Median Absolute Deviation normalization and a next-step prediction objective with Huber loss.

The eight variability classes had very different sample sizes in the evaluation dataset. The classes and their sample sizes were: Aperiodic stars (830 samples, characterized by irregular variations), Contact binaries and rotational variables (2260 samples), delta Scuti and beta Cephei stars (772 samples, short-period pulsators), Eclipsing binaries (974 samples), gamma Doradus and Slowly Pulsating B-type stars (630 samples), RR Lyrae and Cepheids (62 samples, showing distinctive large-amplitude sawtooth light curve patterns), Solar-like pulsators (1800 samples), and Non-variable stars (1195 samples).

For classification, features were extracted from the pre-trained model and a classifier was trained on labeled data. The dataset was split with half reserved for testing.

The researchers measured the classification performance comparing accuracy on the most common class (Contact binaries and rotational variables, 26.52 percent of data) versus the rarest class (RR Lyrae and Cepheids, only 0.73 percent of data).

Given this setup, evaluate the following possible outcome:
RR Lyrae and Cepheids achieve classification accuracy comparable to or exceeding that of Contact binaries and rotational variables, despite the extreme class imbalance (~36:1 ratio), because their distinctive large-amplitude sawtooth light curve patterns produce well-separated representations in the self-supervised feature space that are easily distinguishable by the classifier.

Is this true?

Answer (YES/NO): NO